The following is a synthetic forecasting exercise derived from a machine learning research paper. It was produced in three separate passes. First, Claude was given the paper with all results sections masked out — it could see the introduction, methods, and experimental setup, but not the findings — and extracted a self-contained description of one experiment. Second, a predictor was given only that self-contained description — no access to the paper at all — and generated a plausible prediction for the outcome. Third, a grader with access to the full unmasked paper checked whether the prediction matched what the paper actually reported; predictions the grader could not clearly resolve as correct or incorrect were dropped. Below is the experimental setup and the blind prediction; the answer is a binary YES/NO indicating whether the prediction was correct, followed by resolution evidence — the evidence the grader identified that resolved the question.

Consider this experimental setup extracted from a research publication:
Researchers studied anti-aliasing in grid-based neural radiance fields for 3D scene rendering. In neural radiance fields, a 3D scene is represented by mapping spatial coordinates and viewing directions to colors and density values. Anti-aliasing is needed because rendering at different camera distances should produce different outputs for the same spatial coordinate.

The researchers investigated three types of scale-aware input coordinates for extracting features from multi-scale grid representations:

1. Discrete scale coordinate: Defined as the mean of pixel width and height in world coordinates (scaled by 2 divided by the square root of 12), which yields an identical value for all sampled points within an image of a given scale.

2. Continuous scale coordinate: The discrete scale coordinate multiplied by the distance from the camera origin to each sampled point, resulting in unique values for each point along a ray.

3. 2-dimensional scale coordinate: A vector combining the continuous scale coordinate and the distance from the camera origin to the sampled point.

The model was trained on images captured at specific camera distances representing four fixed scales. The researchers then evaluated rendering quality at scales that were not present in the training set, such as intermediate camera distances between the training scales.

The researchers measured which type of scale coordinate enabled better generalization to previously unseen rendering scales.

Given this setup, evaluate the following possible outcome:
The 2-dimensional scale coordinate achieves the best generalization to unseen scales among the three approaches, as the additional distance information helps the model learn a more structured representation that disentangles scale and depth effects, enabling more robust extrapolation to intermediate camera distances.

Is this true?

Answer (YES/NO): YES